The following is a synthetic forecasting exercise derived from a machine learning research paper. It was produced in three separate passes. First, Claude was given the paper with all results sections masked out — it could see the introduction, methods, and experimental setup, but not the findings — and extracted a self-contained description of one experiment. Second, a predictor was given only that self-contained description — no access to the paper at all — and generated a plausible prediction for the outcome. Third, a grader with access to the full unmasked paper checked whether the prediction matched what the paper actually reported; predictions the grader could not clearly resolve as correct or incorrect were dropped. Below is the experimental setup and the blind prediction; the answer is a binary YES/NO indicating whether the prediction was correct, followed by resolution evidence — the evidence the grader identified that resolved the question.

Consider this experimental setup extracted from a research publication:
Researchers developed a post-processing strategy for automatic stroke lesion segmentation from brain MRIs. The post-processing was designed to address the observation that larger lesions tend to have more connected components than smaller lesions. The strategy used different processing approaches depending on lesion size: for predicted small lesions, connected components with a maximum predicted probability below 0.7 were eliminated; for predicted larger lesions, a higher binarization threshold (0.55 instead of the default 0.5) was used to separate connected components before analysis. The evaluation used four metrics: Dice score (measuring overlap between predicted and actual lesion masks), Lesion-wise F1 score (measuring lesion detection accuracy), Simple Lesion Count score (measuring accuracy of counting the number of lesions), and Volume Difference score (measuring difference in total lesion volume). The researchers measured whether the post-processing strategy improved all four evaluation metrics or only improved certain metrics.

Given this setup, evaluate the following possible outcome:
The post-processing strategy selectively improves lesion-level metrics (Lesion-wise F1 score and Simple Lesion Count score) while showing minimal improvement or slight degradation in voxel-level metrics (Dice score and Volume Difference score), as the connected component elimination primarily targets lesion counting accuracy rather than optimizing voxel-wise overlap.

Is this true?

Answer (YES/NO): YES